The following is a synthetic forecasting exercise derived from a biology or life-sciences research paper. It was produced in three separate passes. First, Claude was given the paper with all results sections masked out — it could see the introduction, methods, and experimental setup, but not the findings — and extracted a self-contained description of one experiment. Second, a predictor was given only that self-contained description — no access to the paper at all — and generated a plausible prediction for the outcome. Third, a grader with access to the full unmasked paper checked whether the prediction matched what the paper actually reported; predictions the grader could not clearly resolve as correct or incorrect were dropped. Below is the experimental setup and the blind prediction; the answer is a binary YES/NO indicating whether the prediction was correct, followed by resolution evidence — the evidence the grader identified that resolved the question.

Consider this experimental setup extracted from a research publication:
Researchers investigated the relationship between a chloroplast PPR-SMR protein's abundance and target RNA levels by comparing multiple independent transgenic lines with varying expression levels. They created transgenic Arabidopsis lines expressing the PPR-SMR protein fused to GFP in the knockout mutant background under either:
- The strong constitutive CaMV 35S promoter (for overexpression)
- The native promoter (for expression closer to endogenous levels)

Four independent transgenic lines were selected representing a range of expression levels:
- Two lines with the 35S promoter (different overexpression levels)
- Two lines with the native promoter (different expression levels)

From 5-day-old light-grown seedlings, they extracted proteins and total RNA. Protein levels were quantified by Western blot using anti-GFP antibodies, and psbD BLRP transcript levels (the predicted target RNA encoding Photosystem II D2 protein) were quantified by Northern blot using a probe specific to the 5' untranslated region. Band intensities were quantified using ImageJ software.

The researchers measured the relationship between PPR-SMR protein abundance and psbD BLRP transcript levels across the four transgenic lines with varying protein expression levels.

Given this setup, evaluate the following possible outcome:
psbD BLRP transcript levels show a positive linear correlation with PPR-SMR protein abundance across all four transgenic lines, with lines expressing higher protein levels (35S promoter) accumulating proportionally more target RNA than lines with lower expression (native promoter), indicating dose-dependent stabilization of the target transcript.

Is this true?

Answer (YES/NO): NO